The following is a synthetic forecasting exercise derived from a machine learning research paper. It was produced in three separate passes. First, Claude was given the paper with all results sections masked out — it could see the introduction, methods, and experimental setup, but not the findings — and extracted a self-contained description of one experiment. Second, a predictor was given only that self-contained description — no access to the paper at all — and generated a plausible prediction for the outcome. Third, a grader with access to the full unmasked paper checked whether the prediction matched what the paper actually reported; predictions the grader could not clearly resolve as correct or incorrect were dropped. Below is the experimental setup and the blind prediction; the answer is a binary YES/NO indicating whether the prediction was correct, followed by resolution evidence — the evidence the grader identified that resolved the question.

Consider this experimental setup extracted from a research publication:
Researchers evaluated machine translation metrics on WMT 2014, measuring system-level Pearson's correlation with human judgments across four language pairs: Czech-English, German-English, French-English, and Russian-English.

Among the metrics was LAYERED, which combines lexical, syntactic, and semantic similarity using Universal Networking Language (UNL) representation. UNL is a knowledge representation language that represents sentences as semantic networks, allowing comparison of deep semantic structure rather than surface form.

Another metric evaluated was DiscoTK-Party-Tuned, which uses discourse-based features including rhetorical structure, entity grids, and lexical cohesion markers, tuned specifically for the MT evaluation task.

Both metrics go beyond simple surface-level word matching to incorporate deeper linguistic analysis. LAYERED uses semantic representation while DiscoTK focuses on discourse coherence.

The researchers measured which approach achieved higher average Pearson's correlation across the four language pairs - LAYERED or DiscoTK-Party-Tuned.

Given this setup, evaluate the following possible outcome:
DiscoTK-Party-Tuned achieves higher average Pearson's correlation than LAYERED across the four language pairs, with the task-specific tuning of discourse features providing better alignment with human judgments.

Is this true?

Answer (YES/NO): YES